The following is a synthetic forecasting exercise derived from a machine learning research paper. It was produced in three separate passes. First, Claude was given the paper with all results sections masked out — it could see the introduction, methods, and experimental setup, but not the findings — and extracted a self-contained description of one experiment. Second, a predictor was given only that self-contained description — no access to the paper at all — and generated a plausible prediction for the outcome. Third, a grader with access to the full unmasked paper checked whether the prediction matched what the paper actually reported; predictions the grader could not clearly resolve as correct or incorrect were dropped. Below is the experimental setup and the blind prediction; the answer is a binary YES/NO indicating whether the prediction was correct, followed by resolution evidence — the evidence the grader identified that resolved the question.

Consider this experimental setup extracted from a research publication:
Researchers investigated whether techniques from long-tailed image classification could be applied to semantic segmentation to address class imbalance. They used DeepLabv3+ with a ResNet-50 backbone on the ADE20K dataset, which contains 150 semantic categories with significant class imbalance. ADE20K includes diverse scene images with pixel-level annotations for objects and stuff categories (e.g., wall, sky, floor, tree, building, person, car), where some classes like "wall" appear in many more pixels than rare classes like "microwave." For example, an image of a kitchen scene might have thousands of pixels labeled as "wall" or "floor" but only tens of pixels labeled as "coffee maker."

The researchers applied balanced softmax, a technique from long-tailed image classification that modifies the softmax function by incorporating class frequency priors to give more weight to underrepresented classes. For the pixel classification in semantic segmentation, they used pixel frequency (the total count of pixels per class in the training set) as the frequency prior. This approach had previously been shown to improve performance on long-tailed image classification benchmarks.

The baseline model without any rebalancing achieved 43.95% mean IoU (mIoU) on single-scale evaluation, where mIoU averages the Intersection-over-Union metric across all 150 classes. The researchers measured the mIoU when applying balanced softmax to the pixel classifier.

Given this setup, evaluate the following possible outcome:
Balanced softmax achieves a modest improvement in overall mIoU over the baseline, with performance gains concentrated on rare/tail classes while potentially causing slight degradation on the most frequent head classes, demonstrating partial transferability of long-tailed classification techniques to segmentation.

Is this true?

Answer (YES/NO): NO